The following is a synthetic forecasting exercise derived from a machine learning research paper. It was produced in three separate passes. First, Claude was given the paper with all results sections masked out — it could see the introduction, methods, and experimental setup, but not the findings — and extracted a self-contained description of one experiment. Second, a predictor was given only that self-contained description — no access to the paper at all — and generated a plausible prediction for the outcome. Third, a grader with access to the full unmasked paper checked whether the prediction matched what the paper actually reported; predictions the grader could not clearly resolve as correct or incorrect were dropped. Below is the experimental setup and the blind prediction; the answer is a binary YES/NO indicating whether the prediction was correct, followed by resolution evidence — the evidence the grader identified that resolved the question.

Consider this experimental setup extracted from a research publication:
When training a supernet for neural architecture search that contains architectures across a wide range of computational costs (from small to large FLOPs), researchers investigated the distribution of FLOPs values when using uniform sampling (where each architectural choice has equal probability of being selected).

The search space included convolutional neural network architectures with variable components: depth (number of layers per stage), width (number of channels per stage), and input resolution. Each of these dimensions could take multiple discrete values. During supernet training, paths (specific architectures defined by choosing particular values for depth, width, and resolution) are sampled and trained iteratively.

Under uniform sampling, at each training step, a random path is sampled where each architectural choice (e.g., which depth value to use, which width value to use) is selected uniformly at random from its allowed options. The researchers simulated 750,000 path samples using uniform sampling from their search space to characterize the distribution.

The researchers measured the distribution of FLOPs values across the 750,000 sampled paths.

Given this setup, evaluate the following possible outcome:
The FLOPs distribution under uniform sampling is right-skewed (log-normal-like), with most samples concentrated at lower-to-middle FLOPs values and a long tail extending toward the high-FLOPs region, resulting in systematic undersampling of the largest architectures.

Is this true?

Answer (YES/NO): NO